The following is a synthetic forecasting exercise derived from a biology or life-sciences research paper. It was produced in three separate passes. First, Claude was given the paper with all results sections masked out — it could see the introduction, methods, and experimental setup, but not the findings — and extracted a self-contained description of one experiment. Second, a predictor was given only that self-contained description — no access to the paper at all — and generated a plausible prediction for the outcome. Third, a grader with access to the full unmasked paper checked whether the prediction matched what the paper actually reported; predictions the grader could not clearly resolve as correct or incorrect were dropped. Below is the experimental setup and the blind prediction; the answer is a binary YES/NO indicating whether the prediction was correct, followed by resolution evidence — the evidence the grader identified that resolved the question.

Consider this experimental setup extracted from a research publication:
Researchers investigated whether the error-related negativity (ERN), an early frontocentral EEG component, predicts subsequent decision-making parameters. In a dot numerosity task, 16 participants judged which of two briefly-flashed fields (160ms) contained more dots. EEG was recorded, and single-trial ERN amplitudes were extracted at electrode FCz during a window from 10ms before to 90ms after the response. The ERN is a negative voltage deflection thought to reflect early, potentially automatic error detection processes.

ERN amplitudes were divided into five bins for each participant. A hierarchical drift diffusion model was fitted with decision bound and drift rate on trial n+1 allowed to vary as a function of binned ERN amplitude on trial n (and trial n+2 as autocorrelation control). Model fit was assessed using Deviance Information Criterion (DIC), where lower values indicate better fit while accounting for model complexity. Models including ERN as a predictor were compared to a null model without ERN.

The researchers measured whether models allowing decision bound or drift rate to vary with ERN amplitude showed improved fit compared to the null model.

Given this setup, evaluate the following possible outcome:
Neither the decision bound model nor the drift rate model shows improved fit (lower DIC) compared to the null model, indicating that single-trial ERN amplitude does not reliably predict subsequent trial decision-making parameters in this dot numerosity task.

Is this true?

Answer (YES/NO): YES